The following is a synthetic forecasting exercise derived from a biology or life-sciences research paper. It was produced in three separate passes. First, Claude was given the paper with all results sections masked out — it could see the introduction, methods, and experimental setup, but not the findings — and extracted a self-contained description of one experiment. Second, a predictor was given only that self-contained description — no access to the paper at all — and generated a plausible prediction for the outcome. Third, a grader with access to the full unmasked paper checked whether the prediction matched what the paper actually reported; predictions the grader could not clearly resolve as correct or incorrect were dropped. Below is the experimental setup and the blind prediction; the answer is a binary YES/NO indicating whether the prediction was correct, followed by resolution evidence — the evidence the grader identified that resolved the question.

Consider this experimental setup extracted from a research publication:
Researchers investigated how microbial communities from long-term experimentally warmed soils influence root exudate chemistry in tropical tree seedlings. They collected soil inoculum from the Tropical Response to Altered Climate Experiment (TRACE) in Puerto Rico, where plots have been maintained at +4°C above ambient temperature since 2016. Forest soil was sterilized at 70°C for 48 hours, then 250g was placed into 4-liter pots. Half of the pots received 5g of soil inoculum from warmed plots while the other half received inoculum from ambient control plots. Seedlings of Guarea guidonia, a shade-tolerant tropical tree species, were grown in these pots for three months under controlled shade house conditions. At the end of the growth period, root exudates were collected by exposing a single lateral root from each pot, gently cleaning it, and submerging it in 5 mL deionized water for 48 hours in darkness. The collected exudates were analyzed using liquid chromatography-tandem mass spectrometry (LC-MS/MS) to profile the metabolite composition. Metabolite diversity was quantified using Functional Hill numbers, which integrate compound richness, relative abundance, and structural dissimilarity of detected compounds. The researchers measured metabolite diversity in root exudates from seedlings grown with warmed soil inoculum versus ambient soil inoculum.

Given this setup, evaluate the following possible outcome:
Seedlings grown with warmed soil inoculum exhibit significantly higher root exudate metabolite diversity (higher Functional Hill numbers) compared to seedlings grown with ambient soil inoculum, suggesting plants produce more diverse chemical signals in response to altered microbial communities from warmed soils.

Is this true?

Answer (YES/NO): NO